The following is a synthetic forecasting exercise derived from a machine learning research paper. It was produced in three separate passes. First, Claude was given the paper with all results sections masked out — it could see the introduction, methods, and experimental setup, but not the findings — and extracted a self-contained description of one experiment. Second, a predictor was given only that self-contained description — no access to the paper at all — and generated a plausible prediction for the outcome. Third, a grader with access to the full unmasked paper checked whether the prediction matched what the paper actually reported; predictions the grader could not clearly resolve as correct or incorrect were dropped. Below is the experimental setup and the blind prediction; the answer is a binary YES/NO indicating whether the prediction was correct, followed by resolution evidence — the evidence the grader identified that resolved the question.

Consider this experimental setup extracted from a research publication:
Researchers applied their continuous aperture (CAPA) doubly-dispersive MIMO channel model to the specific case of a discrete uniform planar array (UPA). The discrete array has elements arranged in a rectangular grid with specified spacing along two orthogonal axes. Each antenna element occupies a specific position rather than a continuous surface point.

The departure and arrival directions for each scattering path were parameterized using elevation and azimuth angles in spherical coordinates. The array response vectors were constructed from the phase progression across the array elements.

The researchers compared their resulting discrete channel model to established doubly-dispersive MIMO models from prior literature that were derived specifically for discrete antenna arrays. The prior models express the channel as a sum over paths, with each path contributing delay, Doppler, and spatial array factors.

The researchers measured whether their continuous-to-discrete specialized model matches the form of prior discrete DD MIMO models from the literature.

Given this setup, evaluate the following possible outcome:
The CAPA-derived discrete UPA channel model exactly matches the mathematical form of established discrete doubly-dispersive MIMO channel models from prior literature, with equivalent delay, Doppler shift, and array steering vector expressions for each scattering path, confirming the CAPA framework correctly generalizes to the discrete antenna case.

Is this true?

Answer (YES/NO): YES